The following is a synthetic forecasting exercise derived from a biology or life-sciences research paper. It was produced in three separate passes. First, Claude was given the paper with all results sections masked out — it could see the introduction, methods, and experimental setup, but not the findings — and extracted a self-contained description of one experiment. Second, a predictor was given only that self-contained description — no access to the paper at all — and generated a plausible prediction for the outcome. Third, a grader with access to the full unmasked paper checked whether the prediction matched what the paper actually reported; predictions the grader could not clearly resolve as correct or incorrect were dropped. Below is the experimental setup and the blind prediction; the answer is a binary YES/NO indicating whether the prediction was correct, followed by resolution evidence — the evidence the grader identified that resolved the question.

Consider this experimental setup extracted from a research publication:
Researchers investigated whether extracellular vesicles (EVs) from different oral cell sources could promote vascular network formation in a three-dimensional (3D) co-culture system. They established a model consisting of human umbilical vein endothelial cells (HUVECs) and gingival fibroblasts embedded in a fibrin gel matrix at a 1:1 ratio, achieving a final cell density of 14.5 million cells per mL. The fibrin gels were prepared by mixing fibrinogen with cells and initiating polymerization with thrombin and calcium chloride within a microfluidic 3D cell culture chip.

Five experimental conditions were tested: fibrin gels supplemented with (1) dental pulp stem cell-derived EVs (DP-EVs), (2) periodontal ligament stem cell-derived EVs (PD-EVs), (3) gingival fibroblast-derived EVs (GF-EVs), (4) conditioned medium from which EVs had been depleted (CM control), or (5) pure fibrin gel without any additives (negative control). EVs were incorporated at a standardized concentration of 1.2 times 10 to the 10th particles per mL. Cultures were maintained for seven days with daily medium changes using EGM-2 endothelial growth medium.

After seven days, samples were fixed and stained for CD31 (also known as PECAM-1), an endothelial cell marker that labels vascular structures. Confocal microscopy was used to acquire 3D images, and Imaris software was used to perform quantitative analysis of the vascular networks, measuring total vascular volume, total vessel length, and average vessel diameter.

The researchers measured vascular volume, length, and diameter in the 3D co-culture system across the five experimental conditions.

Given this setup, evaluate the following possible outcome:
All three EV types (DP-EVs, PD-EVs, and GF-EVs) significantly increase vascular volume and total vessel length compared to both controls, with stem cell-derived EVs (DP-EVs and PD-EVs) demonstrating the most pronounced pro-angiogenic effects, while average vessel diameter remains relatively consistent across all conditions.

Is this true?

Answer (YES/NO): NO